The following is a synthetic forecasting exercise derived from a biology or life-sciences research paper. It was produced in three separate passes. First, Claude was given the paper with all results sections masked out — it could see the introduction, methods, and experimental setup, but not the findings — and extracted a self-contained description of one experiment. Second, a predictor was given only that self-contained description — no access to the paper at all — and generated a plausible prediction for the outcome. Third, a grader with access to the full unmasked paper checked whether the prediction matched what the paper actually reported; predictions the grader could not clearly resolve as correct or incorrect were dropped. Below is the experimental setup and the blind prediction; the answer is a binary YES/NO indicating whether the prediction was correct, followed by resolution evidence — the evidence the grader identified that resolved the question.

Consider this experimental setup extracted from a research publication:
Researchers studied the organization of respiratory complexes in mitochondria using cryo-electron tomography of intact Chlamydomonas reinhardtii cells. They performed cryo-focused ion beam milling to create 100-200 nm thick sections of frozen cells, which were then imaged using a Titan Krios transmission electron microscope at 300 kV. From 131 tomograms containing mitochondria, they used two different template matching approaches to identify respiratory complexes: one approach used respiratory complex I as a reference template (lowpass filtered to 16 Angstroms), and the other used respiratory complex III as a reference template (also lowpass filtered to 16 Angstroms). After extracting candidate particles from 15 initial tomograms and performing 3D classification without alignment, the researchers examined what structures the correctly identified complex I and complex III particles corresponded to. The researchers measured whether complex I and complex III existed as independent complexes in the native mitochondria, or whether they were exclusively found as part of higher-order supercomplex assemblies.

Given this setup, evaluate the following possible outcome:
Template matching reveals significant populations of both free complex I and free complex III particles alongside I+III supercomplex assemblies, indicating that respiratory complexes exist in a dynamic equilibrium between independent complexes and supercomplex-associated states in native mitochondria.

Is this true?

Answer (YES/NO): NO